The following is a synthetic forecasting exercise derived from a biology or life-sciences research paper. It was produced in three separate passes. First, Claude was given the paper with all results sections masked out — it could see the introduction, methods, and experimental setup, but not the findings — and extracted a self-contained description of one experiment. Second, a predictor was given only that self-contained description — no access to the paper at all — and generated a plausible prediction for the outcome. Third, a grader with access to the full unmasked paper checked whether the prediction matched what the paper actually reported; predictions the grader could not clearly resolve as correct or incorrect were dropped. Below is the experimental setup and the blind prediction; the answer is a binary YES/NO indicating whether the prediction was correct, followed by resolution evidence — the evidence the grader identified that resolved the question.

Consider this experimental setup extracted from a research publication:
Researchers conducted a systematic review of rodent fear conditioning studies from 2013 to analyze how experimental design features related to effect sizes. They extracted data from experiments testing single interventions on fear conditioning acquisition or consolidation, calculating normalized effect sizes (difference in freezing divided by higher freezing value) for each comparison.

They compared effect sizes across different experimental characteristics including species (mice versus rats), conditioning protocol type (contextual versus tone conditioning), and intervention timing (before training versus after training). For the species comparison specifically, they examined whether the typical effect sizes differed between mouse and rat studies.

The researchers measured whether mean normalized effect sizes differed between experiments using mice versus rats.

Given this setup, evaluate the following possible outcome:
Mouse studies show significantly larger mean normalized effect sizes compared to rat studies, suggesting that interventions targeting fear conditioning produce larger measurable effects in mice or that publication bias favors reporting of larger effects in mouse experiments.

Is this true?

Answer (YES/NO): NO